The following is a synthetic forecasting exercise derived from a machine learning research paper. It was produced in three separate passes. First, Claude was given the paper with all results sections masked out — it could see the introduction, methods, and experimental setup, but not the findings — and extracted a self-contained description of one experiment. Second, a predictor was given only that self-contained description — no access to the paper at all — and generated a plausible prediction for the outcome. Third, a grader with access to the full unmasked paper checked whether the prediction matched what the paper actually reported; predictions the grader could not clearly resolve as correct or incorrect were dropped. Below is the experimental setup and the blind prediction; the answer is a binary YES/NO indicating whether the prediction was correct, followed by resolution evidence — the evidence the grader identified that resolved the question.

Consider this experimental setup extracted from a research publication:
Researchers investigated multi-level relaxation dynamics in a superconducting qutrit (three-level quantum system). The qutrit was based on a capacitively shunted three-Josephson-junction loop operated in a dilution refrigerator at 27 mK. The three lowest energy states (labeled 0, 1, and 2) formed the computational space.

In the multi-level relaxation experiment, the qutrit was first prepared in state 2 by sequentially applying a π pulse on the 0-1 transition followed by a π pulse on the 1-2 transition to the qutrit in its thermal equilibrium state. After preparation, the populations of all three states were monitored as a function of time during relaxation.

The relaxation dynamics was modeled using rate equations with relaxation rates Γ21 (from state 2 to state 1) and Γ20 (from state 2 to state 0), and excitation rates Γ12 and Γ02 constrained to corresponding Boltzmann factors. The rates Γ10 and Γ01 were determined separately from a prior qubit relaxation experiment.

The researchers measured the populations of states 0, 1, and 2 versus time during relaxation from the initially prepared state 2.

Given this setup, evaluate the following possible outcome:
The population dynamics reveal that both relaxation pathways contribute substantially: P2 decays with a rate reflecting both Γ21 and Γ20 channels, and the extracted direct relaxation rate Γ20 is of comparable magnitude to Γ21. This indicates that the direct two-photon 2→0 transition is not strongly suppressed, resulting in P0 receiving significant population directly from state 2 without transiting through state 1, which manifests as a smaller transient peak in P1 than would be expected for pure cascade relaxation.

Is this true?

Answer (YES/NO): NO